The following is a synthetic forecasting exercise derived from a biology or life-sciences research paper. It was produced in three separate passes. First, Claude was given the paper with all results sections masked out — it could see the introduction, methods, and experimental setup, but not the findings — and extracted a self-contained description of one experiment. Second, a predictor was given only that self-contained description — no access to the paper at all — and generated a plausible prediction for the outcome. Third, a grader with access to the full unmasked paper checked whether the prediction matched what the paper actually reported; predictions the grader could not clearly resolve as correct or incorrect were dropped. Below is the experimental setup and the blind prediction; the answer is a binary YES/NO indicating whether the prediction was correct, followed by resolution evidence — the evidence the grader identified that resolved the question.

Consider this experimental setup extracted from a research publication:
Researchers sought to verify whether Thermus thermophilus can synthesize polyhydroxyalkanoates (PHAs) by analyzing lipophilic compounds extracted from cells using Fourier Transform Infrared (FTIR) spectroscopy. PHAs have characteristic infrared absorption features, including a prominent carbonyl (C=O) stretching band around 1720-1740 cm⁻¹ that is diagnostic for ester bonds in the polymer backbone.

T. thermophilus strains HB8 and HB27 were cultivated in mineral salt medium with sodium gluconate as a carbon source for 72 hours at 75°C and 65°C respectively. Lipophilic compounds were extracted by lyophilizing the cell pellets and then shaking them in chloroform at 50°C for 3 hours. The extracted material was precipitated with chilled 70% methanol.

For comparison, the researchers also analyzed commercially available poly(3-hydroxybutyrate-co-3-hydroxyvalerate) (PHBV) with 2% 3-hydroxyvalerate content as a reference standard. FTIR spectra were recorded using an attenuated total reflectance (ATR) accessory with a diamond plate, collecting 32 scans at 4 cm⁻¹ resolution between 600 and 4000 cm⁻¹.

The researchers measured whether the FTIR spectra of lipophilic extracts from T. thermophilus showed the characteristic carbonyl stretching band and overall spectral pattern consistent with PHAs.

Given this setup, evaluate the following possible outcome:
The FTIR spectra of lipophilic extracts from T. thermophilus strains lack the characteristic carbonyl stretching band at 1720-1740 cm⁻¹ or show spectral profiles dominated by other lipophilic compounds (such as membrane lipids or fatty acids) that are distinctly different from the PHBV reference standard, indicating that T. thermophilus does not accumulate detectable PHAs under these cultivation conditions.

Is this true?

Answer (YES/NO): YES